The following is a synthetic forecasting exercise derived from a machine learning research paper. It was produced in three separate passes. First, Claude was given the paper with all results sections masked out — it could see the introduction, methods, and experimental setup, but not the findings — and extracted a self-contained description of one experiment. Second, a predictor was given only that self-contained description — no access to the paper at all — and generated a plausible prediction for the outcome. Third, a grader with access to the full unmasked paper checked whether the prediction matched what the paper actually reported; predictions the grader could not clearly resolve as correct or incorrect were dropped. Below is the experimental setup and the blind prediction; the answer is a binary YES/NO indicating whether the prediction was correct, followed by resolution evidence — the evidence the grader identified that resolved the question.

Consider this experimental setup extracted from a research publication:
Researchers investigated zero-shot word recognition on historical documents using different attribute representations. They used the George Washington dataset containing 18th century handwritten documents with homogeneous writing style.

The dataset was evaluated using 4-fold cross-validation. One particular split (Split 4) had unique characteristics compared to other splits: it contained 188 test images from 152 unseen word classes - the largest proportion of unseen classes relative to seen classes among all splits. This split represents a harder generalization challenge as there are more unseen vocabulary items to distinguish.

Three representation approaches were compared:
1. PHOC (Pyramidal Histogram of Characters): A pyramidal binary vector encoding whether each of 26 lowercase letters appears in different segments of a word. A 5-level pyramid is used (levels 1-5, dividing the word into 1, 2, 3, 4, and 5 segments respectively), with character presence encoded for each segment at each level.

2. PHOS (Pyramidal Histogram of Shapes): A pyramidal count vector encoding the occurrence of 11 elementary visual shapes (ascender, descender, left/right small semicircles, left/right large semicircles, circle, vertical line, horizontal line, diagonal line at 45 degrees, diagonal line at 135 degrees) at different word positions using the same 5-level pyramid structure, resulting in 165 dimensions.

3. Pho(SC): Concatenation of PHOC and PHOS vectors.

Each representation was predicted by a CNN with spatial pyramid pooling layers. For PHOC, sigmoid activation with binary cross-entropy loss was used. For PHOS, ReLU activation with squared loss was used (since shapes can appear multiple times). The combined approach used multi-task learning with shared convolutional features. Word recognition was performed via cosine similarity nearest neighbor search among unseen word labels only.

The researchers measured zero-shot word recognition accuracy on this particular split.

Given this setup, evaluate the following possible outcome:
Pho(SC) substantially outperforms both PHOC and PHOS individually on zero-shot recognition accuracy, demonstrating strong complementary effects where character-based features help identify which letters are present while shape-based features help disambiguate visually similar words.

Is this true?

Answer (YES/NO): NO